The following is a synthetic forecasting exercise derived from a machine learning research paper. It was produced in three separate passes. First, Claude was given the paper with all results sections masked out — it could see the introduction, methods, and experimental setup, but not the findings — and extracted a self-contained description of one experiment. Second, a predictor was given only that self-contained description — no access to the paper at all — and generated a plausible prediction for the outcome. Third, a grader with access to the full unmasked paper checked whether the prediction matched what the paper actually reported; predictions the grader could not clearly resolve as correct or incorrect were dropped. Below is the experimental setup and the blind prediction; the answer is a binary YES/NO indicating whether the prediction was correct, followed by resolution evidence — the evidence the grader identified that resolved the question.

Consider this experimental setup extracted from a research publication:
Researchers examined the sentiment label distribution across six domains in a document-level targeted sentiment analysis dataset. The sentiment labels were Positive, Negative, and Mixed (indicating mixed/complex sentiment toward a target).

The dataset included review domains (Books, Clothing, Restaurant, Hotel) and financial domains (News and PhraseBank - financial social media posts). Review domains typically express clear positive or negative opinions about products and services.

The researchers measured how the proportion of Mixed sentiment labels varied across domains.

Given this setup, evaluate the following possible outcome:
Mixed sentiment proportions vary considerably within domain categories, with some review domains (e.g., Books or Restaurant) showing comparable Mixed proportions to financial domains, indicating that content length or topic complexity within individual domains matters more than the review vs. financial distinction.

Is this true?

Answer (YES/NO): NO